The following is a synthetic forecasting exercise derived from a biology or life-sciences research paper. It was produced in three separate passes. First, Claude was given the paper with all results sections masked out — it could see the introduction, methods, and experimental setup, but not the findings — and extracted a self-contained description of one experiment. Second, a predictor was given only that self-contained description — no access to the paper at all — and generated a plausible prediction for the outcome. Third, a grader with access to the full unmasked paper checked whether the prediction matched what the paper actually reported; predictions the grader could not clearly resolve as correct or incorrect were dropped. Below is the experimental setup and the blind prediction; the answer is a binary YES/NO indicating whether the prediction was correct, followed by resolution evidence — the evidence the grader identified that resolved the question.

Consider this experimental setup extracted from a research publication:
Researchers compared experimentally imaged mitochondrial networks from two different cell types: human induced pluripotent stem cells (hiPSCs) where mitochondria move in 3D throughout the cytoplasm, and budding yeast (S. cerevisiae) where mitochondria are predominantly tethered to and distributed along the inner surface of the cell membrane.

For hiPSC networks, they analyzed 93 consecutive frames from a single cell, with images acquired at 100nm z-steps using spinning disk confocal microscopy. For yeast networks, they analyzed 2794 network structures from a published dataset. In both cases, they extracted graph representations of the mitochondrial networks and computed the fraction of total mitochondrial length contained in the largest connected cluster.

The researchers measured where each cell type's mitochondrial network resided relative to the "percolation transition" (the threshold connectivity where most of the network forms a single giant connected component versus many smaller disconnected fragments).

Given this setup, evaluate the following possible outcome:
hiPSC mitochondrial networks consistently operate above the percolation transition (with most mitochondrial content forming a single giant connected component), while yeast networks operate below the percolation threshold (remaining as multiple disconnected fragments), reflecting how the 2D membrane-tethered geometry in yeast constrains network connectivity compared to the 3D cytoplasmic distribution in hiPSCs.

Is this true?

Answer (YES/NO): NO